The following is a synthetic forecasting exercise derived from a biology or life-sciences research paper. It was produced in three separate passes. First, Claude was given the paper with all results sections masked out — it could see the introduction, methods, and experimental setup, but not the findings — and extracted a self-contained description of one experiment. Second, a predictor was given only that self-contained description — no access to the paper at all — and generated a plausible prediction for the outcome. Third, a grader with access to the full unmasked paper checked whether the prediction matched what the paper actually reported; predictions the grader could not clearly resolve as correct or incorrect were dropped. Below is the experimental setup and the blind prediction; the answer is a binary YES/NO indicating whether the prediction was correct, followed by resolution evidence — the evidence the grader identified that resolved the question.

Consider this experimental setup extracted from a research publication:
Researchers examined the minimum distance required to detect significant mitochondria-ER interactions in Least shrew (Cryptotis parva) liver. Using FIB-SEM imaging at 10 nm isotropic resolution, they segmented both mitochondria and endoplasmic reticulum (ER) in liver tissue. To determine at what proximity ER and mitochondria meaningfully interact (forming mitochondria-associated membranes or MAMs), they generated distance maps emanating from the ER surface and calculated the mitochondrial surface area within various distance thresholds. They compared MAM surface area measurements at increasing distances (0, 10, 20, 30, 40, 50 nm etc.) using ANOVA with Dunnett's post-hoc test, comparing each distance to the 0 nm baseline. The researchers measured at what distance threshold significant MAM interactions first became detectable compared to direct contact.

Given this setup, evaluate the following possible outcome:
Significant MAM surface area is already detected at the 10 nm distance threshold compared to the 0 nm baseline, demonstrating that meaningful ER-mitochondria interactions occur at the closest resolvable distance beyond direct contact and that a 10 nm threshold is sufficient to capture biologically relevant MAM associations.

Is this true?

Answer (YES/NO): NO